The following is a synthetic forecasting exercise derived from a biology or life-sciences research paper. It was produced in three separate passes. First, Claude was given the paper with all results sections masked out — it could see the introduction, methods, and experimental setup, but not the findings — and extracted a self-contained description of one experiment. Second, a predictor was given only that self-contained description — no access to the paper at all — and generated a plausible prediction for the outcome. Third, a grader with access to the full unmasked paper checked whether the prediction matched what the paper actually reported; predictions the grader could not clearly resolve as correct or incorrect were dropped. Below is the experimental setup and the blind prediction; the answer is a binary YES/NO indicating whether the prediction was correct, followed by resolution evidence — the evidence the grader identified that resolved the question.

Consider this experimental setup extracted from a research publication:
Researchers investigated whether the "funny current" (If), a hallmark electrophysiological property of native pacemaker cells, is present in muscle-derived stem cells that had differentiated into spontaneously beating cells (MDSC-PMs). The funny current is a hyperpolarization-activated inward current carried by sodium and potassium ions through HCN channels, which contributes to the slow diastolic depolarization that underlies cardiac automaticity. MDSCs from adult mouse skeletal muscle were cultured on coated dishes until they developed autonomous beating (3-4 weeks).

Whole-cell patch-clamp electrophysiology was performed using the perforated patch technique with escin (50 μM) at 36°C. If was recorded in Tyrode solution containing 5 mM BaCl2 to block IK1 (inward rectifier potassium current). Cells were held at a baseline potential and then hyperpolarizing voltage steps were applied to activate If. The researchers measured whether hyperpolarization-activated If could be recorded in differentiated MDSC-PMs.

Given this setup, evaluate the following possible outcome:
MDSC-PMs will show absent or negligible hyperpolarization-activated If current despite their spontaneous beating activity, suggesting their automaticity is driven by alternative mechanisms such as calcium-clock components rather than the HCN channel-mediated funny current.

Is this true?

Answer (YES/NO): NO